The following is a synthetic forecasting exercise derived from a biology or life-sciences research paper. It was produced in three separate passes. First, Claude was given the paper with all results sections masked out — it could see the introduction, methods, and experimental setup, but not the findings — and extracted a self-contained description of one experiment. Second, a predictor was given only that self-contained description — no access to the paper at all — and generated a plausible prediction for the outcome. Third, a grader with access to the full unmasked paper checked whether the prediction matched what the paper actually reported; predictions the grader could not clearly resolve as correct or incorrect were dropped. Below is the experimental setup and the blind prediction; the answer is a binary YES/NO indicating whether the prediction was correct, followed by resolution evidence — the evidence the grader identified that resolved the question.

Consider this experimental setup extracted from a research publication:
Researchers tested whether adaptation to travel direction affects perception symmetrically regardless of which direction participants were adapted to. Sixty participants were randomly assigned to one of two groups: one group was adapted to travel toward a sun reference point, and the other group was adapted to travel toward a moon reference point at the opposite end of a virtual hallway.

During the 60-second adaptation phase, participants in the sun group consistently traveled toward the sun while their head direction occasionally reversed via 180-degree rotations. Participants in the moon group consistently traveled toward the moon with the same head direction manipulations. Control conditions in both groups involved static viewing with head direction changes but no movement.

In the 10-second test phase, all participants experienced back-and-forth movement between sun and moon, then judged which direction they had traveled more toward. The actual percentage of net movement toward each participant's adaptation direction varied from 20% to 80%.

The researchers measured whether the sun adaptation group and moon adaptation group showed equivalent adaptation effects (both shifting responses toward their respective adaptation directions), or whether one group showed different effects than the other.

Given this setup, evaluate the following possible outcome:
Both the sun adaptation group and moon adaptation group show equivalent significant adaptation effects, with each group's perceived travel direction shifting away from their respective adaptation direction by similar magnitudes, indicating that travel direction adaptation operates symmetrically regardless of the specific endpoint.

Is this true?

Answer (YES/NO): NO